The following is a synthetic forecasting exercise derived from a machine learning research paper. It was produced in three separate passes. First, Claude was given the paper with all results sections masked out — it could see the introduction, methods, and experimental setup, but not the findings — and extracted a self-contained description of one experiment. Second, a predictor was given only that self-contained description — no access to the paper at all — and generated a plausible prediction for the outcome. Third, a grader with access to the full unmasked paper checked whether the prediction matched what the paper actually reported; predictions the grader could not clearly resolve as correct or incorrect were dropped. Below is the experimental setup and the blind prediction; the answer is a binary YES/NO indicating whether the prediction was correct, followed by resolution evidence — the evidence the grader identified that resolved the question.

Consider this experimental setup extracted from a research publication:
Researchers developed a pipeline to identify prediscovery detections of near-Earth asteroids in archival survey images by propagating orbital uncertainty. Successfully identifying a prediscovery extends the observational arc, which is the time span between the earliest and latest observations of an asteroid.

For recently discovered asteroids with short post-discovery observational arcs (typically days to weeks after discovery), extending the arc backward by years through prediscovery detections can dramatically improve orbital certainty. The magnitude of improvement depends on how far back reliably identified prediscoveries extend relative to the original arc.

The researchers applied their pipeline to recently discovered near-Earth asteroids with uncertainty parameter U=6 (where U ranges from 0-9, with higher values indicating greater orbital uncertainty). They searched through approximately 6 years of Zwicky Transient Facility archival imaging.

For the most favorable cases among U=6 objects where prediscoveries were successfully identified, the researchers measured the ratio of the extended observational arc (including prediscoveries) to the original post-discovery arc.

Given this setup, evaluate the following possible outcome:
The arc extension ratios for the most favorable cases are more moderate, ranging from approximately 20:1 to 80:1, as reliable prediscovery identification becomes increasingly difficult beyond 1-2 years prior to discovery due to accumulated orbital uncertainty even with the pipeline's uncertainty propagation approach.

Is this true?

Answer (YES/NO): YES